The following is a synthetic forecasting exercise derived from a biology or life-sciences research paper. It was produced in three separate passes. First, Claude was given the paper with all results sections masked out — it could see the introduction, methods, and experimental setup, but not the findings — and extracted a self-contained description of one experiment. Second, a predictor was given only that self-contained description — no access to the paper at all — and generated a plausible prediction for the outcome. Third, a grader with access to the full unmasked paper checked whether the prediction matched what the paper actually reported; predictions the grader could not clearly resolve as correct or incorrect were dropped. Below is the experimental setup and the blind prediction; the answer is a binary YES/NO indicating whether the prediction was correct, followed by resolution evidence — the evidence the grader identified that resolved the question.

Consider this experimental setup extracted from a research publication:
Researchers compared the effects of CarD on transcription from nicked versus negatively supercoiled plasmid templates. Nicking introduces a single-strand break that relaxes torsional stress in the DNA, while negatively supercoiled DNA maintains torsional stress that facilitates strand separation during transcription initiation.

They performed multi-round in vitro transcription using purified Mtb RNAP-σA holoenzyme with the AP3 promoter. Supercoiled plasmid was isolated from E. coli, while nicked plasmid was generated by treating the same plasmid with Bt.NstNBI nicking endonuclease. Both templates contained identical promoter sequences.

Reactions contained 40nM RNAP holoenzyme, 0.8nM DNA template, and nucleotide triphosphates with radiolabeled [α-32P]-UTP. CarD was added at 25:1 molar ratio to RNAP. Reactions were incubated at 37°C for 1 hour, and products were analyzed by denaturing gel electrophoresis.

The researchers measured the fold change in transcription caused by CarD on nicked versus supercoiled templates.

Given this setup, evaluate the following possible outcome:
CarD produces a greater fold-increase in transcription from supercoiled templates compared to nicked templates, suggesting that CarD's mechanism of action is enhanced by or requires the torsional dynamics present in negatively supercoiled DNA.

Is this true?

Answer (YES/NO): NO